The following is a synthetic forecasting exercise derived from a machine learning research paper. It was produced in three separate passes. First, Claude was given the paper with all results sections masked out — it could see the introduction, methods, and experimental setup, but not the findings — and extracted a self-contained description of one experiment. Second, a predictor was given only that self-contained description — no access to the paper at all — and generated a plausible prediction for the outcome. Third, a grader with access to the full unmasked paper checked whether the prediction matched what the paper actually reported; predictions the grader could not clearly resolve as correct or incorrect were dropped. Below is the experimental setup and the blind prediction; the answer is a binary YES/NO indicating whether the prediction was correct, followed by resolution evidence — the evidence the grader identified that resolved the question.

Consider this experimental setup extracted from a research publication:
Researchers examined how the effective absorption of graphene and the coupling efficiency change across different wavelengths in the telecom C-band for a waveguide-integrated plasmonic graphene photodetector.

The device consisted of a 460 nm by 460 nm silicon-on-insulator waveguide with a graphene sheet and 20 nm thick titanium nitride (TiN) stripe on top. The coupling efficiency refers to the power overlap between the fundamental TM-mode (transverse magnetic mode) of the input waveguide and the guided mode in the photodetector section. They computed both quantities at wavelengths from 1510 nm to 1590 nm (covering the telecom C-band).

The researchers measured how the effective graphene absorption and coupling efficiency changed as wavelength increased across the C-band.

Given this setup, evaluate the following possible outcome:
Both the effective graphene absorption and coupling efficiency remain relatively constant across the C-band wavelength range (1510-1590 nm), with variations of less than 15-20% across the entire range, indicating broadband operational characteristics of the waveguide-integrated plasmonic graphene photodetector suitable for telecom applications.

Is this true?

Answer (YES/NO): NO